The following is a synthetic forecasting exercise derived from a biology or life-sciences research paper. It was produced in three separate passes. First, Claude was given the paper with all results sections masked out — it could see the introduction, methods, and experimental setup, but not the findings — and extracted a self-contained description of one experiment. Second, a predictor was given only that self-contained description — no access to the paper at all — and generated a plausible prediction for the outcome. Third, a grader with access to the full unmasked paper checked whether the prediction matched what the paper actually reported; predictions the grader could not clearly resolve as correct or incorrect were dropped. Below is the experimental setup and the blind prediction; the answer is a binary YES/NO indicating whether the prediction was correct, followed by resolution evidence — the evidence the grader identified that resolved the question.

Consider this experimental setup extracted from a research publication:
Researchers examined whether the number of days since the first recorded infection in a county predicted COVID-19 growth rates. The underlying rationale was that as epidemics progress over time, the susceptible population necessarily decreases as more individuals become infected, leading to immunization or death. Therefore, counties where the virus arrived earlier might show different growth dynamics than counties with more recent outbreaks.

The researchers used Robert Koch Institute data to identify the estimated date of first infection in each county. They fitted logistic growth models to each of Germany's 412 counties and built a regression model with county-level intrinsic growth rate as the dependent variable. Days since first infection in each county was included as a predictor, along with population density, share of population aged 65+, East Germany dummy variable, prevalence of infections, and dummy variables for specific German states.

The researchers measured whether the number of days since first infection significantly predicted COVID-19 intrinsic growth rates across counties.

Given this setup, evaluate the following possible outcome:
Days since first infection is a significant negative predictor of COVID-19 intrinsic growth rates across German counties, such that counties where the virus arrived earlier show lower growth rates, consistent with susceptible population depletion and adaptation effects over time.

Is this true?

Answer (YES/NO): YES